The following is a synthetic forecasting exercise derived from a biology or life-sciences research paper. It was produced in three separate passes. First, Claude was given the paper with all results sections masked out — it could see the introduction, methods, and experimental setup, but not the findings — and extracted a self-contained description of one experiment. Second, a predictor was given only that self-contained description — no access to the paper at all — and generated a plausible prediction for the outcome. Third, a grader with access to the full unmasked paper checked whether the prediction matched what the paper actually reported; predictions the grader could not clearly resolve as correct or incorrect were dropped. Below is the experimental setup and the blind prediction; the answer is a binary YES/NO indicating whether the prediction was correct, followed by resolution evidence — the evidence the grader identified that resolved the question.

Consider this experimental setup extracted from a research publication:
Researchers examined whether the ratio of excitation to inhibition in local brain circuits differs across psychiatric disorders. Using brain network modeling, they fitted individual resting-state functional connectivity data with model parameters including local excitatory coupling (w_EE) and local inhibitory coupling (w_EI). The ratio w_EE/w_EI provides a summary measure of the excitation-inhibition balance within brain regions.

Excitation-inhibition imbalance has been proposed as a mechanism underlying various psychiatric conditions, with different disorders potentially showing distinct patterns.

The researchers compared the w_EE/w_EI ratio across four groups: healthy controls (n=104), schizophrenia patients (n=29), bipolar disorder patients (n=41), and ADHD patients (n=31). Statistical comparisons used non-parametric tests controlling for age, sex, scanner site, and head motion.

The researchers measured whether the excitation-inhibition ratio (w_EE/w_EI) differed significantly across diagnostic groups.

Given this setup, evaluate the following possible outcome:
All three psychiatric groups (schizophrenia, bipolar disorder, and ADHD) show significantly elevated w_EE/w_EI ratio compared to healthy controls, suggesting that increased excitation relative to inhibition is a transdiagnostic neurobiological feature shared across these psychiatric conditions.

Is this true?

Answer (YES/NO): NO